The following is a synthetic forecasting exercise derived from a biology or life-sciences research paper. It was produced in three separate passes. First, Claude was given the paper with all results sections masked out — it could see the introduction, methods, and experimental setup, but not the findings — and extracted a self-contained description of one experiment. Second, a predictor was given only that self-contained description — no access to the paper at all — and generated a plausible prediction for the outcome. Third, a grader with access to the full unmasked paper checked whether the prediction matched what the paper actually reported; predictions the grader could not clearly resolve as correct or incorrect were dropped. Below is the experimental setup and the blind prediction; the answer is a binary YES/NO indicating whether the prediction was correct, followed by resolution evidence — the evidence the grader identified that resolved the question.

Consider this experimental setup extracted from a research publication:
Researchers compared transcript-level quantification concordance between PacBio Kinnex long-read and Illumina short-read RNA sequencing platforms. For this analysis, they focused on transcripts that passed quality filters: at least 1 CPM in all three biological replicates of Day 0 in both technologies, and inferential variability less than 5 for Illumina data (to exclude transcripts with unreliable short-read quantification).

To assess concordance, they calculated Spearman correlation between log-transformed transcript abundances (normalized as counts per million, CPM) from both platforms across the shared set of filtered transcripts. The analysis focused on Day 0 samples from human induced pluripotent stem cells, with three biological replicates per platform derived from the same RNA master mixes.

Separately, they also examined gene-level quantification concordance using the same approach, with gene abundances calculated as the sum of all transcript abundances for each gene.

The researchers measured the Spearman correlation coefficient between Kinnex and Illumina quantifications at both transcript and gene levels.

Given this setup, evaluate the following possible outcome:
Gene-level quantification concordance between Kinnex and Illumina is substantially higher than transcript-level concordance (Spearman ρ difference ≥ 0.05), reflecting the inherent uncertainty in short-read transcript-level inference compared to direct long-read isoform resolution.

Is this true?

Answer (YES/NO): NO